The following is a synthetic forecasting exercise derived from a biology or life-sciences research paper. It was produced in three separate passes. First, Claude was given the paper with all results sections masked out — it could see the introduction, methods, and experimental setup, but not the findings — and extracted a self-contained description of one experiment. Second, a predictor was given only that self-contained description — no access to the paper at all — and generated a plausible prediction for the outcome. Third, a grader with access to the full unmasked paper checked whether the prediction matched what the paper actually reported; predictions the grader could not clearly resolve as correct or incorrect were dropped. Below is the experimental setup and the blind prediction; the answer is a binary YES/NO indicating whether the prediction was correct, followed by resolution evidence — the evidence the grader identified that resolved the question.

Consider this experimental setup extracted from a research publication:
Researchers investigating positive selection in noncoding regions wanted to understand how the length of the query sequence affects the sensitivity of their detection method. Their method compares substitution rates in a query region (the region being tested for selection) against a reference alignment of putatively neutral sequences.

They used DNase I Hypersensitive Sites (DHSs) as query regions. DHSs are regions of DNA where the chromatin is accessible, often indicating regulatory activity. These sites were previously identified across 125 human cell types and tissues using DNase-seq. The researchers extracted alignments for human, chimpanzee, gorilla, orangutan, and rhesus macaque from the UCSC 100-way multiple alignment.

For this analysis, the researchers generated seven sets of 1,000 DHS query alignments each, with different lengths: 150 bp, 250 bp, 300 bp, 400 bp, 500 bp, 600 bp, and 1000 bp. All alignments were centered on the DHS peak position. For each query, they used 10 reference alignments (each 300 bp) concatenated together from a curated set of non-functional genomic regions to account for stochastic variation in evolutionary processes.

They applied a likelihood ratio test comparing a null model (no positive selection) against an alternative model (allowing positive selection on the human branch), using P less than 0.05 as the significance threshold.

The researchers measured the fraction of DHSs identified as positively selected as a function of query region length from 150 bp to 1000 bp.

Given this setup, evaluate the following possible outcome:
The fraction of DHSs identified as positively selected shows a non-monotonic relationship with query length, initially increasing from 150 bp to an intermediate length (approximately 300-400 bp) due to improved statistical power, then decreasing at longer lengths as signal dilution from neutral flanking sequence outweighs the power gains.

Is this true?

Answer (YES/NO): NO